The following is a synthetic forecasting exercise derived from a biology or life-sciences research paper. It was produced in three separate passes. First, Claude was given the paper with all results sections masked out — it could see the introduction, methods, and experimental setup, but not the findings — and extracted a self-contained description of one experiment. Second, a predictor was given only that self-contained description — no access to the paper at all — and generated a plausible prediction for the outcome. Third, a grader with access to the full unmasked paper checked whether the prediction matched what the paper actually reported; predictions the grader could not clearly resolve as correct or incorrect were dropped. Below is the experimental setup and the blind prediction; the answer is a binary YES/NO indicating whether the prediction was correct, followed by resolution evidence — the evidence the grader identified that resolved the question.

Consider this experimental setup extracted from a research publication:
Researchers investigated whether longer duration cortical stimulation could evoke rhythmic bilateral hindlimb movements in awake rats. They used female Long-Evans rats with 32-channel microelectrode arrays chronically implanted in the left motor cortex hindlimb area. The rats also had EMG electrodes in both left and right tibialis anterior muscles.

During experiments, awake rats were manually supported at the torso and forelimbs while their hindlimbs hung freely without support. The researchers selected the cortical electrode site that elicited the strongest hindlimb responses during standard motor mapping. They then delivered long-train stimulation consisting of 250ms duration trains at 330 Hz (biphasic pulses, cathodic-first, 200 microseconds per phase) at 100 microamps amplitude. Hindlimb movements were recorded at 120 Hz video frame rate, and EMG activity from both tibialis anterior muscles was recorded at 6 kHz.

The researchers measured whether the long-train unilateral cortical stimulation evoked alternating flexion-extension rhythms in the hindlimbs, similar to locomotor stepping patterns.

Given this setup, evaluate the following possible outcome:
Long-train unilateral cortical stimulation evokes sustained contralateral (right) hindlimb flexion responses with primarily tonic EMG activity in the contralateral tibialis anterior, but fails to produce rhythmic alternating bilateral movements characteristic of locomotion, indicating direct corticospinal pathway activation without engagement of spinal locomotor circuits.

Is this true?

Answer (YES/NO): NO